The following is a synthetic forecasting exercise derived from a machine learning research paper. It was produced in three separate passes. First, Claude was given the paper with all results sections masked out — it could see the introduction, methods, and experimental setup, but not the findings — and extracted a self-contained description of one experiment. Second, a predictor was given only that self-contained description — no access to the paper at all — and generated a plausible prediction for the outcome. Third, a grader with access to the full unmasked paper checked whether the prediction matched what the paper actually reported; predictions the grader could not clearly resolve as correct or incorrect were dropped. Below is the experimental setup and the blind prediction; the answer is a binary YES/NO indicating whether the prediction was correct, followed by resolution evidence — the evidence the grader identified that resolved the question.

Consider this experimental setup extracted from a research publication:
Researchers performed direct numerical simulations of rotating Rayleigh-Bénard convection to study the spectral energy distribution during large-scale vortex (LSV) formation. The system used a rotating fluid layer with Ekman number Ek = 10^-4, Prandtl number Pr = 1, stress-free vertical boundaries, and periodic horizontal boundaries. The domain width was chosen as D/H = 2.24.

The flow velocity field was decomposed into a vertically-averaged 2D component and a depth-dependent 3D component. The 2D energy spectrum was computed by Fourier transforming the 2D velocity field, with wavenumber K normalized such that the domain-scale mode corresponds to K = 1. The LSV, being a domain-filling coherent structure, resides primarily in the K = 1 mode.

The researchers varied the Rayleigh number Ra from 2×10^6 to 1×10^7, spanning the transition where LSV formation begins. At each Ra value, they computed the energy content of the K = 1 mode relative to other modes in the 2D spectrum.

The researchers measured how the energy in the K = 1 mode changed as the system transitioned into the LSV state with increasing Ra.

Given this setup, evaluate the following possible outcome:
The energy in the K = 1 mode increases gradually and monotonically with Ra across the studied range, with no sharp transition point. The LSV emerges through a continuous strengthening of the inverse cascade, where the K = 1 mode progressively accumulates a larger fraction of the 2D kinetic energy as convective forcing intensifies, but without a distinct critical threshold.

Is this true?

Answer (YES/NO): NO